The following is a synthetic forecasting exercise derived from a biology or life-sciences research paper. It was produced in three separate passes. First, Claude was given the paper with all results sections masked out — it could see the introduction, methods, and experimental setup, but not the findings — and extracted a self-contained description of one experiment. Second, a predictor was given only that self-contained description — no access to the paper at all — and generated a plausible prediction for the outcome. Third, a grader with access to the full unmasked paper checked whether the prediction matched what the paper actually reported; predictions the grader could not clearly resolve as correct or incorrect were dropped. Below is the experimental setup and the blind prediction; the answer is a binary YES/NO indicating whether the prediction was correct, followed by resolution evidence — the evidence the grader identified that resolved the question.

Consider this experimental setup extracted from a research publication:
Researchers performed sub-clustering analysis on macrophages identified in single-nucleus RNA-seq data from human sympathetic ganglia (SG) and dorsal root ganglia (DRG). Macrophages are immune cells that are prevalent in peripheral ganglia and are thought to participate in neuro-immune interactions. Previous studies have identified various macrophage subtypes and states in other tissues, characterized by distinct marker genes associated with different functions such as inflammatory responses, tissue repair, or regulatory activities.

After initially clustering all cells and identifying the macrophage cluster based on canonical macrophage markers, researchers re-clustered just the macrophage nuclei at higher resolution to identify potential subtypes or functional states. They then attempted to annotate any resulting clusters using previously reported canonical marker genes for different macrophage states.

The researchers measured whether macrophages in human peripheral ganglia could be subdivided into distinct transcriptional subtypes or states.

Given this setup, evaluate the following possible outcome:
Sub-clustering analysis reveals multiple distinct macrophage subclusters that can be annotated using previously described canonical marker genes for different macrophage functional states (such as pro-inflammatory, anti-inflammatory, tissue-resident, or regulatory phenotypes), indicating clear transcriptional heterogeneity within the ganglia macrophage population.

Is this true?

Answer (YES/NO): YES